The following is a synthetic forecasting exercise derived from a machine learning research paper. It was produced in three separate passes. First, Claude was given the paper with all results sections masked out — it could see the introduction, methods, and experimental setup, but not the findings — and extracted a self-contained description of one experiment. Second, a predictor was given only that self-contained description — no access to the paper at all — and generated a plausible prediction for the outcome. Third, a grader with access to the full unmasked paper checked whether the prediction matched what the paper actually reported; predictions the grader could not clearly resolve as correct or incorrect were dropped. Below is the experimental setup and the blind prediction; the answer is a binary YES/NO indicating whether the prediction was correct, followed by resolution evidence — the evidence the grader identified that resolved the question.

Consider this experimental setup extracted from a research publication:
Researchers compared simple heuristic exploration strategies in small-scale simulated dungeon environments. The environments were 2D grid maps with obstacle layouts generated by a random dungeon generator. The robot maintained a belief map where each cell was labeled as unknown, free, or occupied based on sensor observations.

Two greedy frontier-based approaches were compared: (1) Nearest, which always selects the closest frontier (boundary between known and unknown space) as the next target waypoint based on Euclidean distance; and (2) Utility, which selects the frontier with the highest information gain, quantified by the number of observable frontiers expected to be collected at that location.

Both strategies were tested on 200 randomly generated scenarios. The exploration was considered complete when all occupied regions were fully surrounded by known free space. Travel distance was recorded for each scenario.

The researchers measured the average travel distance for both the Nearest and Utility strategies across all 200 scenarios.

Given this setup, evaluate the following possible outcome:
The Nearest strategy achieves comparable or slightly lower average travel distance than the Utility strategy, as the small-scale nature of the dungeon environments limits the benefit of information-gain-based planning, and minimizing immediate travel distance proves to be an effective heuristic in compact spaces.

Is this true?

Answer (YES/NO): NO